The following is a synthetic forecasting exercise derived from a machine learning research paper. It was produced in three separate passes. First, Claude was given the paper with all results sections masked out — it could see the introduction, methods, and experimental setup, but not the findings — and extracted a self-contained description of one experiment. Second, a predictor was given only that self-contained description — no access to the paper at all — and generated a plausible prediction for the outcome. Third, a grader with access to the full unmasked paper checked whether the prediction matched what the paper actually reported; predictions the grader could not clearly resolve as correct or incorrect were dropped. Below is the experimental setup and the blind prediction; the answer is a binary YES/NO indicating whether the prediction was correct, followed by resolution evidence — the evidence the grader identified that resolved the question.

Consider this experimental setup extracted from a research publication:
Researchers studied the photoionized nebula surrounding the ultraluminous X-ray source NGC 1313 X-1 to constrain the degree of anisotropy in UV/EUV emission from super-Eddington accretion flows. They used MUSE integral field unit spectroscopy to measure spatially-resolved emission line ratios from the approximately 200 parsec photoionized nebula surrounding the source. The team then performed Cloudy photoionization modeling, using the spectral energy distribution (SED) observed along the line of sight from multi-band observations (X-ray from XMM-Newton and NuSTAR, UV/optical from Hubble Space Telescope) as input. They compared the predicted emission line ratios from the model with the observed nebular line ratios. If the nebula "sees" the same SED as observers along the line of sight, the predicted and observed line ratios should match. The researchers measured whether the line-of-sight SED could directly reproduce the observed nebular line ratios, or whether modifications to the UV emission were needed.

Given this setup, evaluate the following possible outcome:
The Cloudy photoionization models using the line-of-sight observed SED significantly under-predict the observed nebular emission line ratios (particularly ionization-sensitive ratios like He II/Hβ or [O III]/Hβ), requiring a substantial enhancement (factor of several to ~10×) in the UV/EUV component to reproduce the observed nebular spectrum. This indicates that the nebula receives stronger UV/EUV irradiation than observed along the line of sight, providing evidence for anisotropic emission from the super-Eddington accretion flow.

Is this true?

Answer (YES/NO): NO